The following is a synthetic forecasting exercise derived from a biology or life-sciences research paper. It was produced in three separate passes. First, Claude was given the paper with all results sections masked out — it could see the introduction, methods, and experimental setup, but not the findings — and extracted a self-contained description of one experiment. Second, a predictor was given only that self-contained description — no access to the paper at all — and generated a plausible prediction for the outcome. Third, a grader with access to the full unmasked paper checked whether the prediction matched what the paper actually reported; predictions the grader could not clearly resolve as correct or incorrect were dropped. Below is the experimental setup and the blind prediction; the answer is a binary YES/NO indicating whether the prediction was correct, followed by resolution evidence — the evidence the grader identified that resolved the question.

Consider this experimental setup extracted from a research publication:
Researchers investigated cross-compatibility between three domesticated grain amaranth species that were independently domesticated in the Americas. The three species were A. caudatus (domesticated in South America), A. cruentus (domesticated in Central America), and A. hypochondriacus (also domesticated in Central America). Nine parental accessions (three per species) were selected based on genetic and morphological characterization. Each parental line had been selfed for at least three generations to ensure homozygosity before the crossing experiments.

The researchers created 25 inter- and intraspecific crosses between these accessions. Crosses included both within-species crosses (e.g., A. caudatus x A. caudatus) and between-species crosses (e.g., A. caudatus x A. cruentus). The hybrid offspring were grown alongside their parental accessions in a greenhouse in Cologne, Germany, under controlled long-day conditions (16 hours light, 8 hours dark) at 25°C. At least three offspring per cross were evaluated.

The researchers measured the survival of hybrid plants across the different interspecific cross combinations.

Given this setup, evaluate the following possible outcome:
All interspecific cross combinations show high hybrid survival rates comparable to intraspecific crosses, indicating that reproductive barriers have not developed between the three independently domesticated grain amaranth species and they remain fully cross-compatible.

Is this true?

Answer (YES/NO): NO